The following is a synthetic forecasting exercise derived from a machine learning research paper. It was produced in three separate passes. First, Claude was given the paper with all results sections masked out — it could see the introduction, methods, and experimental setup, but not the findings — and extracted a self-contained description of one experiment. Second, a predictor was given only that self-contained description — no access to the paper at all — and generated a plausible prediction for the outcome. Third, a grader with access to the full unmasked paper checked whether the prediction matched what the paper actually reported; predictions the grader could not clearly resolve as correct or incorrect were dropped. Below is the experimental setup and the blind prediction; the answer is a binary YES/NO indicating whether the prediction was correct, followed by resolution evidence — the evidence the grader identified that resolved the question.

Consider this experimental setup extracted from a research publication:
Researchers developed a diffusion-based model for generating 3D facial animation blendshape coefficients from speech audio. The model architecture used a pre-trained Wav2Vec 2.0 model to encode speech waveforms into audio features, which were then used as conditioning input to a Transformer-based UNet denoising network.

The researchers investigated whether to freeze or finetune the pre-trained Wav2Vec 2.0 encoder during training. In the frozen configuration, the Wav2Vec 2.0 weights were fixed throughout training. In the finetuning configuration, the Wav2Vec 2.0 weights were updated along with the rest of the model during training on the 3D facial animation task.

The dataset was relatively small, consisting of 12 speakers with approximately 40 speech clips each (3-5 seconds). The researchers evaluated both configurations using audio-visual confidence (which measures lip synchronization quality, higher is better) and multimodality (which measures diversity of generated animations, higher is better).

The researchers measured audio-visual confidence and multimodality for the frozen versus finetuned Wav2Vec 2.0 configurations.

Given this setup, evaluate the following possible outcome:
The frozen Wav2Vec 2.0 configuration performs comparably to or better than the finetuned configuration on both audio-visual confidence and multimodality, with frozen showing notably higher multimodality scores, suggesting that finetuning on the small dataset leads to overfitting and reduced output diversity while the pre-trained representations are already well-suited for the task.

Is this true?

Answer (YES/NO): YES